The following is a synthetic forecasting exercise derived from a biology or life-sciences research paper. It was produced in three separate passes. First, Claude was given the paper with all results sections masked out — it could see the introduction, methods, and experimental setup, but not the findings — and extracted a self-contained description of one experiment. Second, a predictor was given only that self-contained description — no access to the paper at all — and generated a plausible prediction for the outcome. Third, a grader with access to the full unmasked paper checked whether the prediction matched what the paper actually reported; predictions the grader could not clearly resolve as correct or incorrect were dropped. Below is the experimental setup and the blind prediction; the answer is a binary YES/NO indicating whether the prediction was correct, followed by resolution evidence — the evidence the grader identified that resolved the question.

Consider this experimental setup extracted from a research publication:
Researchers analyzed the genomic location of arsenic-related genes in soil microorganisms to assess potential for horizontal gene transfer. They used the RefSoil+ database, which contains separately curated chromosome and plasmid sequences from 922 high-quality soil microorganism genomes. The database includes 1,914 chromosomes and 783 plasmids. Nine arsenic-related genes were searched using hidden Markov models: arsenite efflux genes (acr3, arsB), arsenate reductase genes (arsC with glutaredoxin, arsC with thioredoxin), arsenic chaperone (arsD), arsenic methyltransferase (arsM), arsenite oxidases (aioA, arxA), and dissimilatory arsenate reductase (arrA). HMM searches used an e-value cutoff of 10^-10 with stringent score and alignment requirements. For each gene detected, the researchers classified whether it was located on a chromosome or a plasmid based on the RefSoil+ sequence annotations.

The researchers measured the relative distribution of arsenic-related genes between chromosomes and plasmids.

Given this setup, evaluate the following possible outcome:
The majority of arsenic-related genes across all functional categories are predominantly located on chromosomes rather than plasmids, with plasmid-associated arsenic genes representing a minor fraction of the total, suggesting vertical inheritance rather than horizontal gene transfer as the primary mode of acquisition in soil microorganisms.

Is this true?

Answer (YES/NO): YES